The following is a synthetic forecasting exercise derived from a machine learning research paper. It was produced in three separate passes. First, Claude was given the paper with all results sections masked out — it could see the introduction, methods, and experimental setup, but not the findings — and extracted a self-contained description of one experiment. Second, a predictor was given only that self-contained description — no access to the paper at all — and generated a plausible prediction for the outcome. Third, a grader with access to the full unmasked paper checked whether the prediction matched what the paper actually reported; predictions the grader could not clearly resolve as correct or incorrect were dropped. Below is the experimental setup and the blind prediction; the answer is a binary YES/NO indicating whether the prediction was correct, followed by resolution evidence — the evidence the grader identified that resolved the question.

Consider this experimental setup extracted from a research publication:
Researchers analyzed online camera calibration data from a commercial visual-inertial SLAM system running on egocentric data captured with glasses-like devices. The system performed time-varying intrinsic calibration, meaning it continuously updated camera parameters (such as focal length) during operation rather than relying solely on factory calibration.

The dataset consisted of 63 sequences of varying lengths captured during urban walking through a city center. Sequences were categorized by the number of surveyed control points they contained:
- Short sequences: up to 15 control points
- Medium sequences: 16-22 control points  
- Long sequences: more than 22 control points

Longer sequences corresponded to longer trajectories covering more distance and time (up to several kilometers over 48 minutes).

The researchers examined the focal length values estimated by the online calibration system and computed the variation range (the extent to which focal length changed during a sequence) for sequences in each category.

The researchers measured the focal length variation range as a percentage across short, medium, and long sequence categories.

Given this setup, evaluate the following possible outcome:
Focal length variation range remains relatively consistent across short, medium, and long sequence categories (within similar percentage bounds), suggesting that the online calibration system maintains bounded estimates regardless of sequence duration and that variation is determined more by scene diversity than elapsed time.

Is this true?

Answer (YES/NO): NO